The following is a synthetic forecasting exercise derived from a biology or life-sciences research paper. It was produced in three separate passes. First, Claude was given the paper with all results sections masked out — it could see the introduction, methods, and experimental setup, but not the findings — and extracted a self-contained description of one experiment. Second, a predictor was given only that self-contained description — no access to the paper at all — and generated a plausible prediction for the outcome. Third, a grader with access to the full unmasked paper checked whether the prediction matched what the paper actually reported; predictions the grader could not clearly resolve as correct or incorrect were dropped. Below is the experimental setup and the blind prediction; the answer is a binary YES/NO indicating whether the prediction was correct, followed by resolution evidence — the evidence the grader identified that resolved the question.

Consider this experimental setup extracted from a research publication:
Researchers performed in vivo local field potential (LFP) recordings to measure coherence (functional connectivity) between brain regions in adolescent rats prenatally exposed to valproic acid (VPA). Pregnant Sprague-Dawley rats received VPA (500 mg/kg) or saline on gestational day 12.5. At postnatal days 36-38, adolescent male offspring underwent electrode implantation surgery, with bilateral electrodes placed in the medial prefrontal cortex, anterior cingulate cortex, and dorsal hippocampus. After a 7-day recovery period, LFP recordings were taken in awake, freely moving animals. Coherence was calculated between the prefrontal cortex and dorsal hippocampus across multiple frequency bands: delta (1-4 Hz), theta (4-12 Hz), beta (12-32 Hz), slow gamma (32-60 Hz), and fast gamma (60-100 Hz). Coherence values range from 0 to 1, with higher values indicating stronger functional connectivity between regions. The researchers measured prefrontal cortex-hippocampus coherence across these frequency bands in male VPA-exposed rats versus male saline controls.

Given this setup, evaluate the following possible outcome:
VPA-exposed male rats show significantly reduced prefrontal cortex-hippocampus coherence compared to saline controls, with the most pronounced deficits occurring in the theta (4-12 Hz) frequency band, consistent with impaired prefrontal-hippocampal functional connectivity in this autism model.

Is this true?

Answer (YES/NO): NO